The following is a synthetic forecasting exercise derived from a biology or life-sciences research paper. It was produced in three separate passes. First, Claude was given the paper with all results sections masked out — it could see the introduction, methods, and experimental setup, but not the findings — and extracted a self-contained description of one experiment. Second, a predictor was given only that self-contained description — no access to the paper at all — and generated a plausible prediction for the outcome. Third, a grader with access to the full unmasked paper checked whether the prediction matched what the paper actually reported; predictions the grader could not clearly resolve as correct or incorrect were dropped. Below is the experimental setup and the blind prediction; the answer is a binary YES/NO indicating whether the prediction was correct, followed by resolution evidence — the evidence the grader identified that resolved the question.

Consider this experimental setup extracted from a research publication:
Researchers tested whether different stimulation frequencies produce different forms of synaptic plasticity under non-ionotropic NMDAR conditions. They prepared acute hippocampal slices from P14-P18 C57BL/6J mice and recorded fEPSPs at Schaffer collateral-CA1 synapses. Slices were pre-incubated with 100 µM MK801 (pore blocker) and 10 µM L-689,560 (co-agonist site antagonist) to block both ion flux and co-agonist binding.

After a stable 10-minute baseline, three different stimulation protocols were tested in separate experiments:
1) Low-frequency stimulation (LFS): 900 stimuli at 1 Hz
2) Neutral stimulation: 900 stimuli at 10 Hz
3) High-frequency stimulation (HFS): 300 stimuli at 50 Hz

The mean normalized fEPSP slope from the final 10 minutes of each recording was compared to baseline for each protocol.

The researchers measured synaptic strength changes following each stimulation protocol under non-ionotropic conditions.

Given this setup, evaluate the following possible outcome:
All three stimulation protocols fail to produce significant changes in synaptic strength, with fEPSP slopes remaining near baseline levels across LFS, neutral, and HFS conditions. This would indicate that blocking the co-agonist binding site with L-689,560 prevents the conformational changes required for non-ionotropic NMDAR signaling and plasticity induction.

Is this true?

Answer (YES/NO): NO